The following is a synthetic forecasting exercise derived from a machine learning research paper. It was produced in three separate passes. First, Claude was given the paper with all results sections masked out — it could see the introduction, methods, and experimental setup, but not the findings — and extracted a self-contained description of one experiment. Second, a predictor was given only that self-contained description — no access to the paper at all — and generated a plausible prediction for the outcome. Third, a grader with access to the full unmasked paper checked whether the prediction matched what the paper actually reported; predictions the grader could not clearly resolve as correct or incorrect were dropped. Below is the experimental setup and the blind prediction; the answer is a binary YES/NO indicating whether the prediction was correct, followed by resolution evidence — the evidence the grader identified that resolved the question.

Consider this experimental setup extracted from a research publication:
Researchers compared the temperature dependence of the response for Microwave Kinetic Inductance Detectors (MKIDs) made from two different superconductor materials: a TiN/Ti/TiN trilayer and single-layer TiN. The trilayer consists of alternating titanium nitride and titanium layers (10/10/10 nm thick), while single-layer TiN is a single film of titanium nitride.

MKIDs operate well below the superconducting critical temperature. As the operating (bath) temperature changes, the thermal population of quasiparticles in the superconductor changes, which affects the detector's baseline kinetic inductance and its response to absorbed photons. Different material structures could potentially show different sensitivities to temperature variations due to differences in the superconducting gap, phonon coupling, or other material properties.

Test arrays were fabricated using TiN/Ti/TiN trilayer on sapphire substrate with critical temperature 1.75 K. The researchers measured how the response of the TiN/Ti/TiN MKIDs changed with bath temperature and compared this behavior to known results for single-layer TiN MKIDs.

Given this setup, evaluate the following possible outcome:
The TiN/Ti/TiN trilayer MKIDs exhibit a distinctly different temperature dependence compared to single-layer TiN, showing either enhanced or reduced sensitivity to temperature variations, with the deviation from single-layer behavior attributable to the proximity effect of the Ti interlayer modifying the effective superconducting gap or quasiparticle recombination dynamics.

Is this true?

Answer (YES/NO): NO